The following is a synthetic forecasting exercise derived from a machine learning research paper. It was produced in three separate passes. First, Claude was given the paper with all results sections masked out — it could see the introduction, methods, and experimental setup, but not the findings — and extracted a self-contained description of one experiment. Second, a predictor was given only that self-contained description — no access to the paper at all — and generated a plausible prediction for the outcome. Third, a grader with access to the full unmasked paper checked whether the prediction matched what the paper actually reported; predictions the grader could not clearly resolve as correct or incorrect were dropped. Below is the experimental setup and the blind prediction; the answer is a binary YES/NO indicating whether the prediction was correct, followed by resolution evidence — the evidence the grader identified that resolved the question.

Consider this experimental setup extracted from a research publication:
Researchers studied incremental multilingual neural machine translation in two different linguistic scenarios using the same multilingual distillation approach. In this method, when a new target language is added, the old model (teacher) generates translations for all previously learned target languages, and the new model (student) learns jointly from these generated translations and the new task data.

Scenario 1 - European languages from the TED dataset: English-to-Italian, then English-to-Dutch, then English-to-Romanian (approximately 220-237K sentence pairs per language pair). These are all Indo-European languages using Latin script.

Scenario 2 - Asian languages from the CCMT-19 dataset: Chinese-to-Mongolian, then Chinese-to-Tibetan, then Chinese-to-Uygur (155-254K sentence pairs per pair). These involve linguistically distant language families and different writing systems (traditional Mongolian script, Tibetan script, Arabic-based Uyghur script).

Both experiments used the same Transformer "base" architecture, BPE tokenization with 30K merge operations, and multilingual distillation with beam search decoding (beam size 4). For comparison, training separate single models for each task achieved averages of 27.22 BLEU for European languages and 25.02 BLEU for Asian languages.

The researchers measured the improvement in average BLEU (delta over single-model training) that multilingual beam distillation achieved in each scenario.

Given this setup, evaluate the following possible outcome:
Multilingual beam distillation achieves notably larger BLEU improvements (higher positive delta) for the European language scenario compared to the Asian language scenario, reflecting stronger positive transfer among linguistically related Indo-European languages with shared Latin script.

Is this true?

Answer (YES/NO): YES